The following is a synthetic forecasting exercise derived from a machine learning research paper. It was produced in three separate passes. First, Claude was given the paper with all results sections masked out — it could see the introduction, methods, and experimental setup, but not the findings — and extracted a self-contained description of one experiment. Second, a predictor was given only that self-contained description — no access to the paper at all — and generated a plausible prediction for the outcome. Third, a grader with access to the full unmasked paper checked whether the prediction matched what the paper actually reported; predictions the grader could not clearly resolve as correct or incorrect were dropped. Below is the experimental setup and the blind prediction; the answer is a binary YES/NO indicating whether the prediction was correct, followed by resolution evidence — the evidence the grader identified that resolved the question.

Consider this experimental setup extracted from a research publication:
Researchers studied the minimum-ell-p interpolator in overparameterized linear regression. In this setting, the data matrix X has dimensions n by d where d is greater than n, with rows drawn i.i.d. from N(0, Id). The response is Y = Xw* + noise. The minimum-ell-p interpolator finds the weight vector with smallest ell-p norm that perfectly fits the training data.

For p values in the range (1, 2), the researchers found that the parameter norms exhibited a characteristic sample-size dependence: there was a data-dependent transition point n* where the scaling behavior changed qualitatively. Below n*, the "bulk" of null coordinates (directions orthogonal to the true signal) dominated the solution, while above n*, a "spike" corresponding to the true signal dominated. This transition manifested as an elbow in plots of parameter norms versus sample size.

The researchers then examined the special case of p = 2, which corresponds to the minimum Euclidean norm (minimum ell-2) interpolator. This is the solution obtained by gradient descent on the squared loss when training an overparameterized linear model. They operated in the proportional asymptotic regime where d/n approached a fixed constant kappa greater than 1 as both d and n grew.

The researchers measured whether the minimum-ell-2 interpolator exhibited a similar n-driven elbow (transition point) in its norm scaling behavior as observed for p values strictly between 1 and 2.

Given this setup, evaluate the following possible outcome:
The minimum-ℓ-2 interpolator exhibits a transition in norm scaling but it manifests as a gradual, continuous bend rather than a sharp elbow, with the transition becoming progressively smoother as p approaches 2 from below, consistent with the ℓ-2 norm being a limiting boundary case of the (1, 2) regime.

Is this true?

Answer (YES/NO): NO